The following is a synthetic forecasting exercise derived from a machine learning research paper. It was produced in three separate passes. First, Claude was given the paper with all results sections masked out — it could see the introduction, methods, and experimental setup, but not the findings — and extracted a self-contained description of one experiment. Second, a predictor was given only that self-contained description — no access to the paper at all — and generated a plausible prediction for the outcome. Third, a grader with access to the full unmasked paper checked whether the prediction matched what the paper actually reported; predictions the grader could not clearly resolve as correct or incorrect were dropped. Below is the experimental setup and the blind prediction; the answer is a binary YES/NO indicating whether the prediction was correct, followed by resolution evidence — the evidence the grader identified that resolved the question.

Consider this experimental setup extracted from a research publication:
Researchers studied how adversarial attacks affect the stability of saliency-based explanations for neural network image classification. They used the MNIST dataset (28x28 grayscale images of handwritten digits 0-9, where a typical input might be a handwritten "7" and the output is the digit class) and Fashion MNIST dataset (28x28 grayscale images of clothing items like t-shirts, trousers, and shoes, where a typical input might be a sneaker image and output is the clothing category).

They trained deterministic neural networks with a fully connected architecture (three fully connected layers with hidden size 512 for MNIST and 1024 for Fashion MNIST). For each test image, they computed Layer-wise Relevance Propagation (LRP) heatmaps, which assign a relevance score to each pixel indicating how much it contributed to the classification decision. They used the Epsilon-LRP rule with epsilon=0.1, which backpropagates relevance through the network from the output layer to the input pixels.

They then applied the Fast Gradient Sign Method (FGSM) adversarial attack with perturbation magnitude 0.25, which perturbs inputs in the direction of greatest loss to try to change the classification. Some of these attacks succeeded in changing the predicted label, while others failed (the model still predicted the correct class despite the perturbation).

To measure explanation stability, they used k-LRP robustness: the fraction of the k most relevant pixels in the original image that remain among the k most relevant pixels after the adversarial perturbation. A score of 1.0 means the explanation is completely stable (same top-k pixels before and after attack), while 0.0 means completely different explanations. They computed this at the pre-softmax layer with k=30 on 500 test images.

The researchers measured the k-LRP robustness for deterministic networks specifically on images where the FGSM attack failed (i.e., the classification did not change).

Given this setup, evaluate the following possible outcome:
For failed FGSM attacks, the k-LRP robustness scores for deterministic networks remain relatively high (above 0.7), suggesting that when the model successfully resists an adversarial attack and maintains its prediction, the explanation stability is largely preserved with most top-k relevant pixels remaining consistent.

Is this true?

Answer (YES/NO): NO